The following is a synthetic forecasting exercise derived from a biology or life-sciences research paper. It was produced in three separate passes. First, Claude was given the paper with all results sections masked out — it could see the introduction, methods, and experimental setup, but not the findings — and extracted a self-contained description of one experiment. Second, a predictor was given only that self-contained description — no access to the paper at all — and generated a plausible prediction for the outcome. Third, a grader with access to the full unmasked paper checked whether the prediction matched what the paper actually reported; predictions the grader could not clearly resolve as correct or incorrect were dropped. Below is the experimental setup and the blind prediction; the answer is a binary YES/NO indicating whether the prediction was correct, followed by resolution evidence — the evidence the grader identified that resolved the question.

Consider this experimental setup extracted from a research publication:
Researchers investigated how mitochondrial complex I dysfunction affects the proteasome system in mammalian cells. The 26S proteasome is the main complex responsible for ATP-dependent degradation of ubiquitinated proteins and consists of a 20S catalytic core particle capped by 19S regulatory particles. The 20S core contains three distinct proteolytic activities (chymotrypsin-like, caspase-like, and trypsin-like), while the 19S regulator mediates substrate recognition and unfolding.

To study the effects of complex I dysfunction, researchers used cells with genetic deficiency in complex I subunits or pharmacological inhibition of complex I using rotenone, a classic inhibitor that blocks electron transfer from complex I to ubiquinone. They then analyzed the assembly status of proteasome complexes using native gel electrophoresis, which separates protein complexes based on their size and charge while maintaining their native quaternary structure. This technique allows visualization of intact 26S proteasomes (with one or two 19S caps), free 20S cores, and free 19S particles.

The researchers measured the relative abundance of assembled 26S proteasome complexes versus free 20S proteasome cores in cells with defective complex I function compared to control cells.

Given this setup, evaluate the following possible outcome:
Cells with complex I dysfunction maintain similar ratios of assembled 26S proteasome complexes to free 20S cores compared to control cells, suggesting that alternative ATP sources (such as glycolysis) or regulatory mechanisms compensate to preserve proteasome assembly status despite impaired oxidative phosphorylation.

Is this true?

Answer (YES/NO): NO